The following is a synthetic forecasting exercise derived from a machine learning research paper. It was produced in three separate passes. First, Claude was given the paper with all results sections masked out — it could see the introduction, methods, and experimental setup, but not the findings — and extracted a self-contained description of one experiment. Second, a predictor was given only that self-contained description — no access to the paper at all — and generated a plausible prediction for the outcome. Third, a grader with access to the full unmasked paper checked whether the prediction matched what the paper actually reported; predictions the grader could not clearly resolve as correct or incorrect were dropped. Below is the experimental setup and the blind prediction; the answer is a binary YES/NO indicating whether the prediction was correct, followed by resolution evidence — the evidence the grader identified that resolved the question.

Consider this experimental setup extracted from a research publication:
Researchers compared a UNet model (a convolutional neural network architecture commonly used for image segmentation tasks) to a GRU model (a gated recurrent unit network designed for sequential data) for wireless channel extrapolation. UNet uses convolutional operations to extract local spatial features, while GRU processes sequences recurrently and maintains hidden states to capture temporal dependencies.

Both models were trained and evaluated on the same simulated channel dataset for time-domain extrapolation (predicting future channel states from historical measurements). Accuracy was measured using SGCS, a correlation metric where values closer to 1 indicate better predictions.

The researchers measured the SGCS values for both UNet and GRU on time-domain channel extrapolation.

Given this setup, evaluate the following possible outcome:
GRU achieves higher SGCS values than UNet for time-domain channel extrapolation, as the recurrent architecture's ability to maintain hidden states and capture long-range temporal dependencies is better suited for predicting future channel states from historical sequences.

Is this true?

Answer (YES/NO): YES